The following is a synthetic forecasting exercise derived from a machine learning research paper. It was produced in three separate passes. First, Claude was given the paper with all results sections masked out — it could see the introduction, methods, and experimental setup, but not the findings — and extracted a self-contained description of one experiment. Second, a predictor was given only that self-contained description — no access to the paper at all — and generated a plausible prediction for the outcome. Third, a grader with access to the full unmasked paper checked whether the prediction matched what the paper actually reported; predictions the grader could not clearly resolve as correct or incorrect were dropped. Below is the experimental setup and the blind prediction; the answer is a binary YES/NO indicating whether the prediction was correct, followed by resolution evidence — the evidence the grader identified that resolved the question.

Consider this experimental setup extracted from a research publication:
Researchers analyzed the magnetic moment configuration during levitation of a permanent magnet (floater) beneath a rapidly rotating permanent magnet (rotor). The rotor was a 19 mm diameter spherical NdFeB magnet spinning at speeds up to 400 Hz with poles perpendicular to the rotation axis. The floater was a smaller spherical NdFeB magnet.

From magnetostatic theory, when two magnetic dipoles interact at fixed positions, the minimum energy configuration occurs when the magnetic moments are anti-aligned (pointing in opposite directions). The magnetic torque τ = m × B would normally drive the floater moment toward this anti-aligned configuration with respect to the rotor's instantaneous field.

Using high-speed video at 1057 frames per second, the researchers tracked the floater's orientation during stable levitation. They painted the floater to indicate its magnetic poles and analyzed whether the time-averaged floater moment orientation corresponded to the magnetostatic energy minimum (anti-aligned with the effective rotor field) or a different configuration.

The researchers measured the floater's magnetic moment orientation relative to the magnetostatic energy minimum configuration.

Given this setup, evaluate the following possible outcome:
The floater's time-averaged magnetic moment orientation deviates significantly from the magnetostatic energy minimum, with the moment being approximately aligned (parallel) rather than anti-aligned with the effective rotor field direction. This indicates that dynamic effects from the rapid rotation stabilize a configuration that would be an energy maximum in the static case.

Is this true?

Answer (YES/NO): NO